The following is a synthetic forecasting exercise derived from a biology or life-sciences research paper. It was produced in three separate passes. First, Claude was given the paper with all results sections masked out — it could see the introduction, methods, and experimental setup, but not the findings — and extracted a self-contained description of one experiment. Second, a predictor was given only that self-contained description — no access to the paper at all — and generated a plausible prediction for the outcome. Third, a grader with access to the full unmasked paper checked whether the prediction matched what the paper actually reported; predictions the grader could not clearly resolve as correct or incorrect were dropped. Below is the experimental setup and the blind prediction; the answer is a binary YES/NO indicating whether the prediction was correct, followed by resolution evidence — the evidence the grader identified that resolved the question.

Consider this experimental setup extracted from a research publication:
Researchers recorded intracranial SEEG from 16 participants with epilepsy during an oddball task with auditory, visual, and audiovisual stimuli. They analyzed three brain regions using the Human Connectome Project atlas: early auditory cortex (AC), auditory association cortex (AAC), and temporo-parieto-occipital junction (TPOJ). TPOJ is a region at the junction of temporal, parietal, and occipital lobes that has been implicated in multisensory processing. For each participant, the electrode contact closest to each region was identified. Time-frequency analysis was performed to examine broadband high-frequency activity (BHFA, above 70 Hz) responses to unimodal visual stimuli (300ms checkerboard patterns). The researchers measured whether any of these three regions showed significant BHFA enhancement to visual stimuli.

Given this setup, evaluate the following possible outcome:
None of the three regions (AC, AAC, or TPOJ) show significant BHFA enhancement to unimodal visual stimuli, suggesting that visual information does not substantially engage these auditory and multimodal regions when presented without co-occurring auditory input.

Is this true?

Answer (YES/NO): NO